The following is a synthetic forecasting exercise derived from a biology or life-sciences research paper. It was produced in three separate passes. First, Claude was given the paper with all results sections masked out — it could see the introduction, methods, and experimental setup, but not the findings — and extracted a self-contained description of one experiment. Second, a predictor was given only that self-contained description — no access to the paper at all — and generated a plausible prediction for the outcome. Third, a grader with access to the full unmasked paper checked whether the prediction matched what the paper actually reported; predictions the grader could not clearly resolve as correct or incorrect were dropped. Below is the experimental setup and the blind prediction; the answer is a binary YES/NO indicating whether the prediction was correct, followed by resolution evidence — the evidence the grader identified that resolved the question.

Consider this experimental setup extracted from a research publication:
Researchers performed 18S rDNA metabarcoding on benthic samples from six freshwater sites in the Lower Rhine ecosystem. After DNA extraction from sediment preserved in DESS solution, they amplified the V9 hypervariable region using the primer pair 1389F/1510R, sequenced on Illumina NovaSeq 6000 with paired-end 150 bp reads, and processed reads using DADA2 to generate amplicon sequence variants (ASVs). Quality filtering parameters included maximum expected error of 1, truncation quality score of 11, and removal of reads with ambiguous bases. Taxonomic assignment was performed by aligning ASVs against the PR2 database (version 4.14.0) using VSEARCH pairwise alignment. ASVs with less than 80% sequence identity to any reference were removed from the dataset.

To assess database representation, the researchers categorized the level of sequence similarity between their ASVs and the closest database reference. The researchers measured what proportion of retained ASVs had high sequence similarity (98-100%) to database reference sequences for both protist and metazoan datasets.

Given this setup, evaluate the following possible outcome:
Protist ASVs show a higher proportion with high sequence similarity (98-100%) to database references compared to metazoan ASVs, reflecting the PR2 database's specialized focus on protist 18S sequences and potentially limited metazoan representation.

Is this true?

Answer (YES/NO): YES